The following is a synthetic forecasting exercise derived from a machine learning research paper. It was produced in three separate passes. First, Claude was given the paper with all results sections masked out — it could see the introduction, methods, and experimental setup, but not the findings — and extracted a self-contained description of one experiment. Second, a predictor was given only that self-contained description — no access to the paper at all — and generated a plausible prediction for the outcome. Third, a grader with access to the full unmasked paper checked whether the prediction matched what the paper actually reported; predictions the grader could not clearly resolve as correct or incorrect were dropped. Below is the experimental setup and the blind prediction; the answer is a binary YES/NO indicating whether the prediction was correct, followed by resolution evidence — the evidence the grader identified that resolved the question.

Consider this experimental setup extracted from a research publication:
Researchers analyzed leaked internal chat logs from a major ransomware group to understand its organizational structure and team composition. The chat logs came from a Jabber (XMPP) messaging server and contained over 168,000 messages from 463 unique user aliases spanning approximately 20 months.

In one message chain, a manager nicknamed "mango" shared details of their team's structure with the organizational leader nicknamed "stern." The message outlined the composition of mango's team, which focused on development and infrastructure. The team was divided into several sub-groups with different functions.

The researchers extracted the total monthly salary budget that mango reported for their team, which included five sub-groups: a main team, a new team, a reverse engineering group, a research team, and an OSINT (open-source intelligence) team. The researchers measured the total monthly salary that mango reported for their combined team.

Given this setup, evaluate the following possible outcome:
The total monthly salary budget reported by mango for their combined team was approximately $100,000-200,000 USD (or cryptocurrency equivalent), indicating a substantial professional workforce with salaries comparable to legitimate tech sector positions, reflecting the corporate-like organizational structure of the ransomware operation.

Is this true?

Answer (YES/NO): YES